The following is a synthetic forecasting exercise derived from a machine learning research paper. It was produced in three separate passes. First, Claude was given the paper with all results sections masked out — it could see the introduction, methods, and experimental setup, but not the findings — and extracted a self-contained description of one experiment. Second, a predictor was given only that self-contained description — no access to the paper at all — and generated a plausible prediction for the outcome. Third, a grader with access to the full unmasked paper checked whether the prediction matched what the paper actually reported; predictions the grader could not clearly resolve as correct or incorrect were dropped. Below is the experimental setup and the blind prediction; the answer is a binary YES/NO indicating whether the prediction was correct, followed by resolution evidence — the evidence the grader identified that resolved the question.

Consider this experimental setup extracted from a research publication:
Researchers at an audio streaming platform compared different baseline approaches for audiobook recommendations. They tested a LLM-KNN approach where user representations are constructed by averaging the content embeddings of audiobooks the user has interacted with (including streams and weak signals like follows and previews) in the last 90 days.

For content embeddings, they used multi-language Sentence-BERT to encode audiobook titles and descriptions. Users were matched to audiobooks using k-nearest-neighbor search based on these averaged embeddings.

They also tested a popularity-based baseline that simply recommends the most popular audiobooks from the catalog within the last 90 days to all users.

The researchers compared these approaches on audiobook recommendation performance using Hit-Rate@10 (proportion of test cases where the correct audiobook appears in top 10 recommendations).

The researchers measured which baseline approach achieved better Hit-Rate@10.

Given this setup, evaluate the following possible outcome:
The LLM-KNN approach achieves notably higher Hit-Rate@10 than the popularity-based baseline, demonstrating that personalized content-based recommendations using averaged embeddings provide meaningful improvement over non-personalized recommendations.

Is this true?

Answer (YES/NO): NO